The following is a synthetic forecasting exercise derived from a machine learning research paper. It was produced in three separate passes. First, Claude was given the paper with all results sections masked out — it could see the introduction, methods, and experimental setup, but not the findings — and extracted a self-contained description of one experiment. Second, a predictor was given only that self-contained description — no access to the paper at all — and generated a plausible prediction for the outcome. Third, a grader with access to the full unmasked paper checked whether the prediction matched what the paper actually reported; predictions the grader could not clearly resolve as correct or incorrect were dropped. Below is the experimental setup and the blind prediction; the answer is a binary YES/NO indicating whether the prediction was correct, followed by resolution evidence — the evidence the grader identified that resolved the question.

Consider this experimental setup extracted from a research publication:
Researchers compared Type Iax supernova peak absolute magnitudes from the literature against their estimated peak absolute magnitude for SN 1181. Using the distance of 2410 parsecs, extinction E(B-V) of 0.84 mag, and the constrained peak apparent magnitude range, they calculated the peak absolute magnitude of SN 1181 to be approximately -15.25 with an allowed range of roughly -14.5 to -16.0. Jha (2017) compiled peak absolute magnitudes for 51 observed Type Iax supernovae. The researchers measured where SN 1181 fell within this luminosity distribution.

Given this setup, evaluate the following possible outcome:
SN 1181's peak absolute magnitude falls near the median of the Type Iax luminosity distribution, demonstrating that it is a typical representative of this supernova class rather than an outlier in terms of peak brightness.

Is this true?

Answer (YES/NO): NO